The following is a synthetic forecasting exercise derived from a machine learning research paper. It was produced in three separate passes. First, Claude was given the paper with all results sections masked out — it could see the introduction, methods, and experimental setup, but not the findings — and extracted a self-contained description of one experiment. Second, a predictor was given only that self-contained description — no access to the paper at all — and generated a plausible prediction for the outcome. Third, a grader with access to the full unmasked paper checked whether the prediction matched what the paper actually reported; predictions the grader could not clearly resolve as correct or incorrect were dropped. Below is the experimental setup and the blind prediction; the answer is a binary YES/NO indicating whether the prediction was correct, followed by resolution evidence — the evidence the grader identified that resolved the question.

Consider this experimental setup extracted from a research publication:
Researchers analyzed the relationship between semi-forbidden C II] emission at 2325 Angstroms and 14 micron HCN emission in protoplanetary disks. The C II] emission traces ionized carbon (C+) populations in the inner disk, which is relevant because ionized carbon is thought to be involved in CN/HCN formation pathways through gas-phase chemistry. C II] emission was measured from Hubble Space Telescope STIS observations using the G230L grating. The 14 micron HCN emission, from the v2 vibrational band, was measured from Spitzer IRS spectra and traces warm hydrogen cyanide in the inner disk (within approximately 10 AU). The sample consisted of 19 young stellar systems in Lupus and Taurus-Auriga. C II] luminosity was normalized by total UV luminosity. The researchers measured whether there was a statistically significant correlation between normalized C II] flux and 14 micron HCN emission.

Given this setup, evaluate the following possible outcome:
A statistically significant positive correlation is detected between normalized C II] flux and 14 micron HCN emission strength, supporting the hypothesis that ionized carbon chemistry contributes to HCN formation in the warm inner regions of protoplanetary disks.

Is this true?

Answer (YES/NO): YES